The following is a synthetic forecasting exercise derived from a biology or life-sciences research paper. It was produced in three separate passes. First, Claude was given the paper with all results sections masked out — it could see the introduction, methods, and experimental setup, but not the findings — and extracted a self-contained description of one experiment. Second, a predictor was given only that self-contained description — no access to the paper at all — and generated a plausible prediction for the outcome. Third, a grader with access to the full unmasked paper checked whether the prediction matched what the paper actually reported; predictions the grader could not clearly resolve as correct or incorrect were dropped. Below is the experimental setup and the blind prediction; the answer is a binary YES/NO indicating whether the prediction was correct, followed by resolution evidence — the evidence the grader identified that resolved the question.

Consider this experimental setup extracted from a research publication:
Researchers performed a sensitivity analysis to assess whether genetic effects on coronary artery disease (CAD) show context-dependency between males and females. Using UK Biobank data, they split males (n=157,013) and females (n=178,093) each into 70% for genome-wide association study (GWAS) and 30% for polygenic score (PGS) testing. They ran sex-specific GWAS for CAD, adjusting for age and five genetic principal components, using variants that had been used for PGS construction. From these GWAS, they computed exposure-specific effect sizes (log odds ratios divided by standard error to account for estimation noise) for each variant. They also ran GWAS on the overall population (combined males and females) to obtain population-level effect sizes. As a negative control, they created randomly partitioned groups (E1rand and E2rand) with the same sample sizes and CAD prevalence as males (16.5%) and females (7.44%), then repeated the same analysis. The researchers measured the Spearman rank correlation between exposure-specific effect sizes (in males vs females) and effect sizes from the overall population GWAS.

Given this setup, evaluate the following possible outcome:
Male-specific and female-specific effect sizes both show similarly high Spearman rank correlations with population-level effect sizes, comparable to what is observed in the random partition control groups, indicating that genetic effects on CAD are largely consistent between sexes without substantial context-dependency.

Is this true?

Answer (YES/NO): NO